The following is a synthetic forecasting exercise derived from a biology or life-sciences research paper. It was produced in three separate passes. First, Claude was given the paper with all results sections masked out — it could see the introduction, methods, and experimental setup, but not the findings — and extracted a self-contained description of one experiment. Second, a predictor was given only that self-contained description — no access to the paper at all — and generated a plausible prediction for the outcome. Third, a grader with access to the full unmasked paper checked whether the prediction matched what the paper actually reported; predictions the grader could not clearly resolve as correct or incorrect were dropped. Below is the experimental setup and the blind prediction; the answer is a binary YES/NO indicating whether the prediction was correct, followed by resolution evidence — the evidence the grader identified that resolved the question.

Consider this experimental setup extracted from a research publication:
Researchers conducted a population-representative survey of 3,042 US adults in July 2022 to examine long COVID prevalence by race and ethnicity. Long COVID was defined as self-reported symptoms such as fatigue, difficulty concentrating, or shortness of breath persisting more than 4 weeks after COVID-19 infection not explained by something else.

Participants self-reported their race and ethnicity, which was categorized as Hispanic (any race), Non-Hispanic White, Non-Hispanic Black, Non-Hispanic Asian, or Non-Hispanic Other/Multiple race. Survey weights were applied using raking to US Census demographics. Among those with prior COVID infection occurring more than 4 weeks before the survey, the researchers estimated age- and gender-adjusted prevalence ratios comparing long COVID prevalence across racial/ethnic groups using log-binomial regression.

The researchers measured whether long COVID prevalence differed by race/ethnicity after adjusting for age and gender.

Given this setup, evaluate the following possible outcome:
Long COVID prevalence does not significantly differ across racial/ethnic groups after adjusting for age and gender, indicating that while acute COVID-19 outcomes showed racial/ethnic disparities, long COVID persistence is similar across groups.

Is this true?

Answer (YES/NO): NO